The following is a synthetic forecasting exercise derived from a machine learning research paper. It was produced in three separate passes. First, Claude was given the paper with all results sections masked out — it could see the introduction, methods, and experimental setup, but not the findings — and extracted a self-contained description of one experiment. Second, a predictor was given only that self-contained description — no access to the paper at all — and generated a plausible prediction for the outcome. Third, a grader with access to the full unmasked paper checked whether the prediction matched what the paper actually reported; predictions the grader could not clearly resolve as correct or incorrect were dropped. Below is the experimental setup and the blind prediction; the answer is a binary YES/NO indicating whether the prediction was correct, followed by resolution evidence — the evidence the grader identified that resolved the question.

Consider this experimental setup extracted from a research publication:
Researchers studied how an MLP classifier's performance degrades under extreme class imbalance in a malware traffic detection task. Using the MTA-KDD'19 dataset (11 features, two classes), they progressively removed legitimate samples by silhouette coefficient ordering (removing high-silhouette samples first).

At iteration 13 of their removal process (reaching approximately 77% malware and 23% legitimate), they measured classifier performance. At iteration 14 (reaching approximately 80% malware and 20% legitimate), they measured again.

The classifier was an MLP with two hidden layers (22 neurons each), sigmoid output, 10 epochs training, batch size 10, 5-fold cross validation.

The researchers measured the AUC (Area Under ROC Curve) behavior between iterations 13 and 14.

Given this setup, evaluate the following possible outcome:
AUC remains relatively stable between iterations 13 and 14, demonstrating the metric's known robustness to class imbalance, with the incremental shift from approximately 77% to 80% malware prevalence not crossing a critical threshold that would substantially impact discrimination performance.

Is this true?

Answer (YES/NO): NO